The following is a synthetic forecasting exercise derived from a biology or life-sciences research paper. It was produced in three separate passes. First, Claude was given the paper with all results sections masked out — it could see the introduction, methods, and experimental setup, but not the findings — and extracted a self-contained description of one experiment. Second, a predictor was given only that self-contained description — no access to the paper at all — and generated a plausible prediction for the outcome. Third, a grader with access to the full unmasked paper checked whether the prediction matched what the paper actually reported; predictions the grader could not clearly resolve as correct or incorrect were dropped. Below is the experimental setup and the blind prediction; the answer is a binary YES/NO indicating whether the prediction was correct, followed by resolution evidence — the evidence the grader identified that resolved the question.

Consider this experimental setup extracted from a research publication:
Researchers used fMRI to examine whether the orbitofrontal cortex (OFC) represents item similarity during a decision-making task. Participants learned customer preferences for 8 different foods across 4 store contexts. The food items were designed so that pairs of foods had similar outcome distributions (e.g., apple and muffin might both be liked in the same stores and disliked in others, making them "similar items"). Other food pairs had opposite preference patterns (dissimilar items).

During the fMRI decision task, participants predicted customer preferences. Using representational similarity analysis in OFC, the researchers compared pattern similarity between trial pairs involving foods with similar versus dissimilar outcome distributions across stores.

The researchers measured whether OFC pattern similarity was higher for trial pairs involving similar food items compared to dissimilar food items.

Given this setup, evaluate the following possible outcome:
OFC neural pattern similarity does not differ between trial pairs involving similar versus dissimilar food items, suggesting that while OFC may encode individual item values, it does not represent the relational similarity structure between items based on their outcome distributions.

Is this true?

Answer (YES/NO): YES